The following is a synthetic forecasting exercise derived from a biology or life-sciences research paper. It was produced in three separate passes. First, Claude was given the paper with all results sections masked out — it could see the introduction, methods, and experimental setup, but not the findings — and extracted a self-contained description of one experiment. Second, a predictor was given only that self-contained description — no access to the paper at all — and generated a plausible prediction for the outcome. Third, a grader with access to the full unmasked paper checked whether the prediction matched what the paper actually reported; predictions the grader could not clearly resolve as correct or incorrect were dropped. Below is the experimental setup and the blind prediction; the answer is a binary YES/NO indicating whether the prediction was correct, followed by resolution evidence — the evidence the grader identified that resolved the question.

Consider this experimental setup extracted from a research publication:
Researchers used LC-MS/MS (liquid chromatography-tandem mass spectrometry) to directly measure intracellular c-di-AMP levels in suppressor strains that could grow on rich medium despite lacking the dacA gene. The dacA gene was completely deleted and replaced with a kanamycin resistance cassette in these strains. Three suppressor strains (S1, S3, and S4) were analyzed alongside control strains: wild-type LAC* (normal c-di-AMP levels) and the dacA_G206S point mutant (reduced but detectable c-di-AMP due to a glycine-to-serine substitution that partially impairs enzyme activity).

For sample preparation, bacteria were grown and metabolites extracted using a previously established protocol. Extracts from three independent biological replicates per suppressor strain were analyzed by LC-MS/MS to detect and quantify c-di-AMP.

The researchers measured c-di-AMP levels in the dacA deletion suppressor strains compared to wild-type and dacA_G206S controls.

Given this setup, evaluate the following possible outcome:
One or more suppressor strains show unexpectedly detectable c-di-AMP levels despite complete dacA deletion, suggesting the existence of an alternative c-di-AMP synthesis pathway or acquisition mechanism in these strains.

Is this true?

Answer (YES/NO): NO